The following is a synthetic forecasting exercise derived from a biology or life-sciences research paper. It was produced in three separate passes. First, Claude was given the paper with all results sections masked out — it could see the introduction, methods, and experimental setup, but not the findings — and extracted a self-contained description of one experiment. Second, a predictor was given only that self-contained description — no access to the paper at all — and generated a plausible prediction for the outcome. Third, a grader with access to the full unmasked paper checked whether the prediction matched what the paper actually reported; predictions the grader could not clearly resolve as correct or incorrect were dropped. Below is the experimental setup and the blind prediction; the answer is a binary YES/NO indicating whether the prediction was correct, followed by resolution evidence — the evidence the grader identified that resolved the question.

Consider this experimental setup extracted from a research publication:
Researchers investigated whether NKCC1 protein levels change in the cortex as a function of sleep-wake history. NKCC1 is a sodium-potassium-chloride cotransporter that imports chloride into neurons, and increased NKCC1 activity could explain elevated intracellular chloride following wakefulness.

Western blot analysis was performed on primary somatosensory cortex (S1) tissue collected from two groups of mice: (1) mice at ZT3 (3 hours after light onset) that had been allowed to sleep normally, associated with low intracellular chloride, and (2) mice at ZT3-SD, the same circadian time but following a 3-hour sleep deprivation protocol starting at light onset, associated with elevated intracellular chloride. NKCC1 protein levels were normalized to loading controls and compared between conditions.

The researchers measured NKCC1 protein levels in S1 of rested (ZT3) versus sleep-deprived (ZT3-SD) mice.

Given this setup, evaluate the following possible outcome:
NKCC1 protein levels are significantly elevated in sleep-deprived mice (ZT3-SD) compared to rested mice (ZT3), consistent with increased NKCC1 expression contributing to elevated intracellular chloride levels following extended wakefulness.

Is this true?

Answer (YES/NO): YES